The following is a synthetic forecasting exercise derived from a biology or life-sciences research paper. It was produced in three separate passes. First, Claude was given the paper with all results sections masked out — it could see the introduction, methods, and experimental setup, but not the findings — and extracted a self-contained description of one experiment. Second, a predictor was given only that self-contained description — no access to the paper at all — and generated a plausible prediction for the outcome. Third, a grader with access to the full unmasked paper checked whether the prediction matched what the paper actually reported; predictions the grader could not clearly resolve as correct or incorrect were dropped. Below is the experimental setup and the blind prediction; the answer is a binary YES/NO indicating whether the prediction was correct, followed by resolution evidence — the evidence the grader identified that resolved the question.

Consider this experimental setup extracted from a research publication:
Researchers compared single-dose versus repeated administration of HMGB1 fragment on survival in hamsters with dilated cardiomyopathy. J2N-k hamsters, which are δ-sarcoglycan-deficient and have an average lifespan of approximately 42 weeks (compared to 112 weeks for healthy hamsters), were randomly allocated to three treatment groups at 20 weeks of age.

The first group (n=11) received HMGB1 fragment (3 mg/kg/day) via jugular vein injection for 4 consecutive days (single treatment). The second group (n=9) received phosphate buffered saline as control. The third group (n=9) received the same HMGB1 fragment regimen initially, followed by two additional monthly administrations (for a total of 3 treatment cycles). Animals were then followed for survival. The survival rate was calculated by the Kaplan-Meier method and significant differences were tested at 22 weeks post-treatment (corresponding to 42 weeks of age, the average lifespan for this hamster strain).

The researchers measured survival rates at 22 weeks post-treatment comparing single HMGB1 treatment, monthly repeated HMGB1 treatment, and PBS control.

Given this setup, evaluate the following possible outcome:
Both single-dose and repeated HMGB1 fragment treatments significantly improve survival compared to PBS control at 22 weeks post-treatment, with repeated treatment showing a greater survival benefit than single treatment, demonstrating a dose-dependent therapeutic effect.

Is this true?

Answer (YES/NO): NO